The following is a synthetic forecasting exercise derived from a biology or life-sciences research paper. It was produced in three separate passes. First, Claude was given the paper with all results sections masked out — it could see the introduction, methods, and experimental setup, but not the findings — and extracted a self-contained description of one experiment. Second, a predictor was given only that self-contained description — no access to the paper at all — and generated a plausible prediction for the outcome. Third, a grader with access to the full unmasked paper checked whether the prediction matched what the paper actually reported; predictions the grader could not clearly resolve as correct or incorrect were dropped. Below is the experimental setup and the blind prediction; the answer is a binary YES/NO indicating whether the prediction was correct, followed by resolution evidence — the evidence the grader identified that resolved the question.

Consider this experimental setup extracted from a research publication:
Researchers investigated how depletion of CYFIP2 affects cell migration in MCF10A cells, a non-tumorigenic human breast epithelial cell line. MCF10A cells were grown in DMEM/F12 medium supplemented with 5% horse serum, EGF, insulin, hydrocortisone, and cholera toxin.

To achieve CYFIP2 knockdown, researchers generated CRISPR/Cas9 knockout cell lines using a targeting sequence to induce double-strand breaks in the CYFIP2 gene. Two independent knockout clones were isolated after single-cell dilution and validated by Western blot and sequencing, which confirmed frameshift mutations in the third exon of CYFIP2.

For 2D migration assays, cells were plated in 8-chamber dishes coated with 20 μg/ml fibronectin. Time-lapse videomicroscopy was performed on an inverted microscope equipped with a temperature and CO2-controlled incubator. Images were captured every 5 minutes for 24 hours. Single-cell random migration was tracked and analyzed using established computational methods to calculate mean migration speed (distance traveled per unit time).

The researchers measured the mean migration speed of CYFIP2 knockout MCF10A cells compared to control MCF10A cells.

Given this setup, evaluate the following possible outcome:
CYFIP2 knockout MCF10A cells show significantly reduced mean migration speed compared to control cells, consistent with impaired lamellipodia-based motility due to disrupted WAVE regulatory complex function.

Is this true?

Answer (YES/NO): NO